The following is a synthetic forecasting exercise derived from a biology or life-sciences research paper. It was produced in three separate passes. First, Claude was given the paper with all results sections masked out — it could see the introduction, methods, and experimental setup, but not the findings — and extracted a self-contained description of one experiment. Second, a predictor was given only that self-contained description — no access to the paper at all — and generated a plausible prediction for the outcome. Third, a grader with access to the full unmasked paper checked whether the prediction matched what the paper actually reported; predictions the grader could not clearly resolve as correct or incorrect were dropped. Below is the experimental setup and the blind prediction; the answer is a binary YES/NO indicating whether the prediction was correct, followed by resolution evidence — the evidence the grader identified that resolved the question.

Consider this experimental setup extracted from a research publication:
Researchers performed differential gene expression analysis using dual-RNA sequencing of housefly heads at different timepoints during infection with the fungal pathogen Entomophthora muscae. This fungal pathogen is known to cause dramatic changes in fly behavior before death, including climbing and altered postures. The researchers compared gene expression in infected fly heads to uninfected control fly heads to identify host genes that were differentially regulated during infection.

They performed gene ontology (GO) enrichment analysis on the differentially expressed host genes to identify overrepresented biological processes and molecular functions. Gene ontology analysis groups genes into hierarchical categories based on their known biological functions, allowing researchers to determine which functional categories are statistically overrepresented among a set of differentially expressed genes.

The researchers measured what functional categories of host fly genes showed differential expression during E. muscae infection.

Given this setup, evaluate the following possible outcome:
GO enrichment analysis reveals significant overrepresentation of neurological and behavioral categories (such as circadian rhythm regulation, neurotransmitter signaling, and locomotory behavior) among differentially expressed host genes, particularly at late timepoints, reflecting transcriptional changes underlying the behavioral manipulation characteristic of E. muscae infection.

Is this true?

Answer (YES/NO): NO